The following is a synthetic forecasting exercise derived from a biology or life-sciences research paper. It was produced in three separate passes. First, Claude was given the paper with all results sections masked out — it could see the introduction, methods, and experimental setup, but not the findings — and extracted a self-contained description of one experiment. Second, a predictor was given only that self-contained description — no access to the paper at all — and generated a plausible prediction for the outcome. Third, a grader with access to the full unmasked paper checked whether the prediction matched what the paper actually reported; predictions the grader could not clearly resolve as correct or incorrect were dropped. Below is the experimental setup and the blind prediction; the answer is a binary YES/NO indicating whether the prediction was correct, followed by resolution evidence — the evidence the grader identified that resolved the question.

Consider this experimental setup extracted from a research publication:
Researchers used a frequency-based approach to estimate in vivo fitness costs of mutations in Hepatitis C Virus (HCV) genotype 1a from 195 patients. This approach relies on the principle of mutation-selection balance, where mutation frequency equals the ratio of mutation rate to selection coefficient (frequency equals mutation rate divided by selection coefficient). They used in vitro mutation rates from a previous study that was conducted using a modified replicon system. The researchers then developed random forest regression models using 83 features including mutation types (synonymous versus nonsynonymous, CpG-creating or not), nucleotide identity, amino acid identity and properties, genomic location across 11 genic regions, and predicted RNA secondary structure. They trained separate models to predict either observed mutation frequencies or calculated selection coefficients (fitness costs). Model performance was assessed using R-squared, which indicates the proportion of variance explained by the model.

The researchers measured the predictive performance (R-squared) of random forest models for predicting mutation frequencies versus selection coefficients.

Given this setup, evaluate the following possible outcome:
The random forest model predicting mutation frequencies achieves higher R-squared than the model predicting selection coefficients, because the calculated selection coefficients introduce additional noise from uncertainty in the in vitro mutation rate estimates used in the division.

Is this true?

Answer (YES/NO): NO